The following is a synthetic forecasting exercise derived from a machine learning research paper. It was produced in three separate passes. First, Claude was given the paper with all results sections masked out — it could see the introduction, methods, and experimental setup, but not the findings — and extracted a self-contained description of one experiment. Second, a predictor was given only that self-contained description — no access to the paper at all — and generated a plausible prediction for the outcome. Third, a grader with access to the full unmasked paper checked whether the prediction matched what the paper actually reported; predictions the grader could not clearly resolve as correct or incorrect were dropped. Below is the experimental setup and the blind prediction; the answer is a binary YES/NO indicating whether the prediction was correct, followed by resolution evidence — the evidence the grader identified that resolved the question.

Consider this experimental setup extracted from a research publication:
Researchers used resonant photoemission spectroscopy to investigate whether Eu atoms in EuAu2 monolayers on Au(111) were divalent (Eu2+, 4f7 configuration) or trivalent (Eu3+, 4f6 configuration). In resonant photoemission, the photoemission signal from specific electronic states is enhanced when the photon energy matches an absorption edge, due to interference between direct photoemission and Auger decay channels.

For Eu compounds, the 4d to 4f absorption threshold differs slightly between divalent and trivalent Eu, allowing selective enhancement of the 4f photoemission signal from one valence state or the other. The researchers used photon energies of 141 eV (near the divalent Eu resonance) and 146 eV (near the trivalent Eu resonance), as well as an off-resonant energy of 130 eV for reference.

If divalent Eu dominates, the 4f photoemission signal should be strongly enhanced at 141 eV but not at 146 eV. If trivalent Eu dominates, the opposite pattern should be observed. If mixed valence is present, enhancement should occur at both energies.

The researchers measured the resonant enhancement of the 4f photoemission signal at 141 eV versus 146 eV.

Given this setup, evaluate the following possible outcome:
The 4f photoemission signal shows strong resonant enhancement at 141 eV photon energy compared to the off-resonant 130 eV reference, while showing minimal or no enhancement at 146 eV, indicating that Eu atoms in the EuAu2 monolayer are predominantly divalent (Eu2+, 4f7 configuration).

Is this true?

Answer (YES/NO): YES